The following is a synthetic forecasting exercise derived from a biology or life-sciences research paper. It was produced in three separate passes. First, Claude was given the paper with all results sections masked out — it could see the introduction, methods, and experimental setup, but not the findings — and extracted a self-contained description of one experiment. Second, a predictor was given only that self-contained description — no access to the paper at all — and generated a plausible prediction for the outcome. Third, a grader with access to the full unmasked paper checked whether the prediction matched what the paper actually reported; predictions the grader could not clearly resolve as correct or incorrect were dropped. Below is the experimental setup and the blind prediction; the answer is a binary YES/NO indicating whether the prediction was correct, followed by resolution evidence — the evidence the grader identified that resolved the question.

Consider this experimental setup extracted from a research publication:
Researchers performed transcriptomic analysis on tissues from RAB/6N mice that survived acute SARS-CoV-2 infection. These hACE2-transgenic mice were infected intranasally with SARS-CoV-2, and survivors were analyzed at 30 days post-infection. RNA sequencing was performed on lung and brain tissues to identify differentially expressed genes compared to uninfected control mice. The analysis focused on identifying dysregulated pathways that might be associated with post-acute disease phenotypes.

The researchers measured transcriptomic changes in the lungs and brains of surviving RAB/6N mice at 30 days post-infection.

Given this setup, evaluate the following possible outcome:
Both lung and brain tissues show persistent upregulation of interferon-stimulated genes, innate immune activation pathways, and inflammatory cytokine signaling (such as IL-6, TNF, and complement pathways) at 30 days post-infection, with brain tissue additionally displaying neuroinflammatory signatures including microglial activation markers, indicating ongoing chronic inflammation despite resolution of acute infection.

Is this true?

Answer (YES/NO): NO